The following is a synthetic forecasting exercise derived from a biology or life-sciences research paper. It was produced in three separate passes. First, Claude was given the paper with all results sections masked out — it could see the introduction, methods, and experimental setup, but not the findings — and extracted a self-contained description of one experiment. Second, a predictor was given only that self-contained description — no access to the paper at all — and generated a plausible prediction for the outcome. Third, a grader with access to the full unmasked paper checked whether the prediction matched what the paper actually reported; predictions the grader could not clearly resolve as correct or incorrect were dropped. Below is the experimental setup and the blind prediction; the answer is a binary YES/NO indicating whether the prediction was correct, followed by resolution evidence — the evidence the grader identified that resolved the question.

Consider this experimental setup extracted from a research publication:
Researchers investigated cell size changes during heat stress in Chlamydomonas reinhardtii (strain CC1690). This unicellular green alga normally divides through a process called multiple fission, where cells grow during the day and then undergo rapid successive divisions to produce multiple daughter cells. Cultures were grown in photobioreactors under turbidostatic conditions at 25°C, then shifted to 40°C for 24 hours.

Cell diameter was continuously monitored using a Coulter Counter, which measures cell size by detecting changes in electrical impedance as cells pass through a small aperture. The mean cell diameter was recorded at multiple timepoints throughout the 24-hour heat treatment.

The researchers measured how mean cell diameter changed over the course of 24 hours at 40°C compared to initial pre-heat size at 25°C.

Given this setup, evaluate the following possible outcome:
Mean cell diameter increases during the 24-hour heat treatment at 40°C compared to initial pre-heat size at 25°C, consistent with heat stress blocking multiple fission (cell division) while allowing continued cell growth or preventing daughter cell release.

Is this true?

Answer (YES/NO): YES